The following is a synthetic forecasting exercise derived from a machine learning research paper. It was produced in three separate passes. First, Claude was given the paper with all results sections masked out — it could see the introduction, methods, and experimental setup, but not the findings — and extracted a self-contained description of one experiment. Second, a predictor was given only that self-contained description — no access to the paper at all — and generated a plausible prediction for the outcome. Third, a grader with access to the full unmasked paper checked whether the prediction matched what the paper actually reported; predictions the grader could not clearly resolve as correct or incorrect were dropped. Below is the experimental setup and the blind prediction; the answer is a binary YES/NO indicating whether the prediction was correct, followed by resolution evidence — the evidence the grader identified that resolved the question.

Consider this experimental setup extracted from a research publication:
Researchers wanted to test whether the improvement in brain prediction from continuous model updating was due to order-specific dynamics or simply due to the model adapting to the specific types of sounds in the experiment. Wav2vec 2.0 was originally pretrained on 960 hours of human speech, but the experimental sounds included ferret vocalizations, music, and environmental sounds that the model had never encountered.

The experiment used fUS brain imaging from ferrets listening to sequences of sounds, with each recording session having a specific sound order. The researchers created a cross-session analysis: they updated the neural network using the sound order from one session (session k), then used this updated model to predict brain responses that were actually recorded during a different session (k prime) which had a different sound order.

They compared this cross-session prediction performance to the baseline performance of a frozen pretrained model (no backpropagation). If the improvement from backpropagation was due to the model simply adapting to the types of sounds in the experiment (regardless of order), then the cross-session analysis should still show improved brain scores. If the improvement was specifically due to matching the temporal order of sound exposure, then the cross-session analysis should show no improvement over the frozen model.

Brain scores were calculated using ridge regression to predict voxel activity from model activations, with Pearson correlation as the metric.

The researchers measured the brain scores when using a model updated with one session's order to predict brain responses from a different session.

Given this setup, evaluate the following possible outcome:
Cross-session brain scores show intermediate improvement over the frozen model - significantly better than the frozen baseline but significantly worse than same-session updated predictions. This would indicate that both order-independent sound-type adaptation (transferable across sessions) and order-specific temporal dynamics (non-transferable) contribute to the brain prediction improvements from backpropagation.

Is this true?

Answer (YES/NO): NO